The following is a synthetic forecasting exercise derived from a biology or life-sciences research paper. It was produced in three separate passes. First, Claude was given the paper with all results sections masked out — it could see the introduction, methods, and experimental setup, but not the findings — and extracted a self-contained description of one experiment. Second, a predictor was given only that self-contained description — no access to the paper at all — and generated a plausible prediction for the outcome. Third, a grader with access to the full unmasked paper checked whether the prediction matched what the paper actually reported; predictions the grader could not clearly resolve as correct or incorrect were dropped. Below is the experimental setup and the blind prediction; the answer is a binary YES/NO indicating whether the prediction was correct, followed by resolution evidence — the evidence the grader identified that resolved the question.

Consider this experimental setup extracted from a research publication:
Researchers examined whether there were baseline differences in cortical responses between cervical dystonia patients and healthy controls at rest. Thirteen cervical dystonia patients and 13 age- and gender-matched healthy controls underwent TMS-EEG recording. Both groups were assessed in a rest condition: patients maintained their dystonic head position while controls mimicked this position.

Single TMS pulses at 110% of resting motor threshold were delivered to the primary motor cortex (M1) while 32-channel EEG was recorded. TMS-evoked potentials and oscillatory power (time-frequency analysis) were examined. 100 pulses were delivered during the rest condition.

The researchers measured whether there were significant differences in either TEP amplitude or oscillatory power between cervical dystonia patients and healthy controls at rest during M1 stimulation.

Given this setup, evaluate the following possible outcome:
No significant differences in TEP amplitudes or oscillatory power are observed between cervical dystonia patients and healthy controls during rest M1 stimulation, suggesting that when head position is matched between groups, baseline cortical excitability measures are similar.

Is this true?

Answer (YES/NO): YES